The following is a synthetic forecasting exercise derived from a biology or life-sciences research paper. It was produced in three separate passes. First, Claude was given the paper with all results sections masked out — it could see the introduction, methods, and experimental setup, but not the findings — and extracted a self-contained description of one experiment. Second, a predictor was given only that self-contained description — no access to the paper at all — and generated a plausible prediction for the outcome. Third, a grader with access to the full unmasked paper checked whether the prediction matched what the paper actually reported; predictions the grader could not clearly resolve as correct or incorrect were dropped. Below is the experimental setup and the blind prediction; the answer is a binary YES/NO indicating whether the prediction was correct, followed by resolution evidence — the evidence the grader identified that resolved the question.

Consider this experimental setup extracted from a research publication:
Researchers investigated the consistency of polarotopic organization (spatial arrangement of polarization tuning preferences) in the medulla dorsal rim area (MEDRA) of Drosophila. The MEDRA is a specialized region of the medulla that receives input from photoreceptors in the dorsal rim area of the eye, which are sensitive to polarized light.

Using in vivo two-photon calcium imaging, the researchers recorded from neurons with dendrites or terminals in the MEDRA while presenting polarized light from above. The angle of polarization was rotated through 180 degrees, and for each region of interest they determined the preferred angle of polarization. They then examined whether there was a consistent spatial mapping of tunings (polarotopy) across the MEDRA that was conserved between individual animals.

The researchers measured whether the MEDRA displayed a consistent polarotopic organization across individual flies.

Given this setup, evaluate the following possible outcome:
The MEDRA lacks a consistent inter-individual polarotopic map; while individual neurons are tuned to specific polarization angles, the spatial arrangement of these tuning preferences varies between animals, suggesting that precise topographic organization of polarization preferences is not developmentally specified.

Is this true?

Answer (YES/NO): NO